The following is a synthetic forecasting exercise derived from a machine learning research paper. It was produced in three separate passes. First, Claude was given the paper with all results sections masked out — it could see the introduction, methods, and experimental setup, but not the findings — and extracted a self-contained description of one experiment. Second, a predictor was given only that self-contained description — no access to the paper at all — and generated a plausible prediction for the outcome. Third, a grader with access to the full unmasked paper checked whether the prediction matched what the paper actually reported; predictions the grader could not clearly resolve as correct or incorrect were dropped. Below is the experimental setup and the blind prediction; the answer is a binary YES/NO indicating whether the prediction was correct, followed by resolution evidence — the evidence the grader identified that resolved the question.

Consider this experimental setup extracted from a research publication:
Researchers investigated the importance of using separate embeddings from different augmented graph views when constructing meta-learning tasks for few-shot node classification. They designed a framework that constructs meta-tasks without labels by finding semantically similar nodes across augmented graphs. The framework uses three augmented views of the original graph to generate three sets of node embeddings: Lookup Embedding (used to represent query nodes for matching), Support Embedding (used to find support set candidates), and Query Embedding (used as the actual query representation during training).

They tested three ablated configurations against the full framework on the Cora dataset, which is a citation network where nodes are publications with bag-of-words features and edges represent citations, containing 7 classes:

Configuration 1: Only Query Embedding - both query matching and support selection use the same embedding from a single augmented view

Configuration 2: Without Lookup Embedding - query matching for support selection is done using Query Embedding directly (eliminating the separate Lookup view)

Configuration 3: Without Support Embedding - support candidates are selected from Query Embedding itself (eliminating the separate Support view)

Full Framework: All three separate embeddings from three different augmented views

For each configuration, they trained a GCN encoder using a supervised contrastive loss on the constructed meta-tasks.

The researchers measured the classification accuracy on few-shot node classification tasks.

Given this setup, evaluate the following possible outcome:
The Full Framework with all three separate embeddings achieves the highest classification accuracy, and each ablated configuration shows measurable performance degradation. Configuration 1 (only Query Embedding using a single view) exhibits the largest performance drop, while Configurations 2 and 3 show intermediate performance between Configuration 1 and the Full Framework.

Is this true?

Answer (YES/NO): NO